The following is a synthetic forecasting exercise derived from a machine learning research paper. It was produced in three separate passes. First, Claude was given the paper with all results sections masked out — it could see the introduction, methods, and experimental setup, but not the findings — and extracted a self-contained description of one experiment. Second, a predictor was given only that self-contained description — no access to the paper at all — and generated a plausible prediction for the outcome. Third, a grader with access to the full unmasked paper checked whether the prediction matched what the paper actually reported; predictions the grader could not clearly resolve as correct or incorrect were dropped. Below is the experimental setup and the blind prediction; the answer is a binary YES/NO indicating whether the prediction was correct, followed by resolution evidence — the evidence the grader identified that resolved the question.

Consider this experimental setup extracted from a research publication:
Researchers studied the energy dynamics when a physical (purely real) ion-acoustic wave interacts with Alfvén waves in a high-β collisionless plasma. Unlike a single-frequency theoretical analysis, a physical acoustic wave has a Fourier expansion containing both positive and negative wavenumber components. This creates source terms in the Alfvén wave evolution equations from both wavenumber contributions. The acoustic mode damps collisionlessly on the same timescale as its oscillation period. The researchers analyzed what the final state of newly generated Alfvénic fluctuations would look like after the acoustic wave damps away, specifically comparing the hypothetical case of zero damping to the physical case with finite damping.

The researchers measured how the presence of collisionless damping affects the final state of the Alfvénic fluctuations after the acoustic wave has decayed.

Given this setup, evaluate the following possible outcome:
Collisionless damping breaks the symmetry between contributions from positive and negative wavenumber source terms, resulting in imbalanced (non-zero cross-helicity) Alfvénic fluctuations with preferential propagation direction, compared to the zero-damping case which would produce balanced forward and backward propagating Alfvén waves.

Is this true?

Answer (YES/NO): NO